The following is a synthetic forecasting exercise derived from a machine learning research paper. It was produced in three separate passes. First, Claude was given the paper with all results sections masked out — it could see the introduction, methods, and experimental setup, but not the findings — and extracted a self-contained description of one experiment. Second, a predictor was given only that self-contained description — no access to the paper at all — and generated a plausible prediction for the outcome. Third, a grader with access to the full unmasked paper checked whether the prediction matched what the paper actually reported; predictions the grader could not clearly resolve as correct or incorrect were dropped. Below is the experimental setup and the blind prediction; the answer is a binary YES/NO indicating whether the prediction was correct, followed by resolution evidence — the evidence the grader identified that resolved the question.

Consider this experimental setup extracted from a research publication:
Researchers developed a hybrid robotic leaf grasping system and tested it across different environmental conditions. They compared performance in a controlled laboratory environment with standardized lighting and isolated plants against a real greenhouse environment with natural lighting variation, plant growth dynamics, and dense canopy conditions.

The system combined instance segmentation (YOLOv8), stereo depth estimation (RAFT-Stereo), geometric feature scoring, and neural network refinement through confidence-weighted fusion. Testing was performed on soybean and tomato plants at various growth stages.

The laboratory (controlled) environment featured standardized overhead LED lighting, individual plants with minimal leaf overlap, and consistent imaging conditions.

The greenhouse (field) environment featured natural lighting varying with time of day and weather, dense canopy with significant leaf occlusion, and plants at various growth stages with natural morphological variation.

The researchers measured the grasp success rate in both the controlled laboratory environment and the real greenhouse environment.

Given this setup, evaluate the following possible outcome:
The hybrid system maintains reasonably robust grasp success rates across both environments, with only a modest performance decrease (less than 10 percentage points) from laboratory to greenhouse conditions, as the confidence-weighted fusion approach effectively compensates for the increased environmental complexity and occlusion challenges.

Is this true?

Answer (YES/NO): YES